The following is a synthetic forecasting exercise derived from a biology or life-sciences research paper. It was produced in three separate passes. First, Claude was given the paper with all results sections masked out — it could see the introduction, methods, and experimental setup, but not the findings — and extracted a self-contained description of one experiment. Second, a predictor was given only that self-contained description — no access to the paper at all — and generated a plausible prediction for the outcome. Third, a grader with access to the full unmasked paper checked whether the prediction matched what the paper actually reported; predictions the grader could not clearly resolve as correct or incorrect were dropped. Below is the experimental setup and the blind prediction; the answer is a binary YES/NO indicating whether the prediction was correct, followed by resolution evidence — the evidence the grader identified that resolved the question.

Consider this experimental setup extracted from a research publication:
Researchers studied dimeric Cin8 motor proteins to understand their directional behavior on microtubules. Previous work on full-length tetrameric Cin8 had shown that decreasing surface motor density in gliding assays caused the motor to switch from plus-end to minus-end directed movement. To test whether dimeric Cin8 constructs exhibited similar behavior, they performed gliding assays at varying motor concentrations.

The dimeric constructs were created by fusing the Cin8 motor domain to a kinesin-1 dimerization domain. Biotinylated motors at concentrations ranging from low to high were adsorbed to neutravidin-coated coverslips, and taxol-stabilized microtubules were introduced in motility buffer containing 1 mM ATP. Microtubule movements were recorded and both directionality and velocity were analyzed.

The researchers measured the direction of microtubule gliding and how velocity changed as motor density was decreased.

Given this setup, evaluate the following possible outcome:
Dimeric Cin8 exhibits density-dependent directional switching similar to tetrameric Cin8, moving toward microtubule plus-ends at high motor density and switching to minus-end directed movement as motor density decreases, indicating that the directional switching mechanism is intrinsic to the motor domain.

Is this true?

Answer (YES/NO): NO